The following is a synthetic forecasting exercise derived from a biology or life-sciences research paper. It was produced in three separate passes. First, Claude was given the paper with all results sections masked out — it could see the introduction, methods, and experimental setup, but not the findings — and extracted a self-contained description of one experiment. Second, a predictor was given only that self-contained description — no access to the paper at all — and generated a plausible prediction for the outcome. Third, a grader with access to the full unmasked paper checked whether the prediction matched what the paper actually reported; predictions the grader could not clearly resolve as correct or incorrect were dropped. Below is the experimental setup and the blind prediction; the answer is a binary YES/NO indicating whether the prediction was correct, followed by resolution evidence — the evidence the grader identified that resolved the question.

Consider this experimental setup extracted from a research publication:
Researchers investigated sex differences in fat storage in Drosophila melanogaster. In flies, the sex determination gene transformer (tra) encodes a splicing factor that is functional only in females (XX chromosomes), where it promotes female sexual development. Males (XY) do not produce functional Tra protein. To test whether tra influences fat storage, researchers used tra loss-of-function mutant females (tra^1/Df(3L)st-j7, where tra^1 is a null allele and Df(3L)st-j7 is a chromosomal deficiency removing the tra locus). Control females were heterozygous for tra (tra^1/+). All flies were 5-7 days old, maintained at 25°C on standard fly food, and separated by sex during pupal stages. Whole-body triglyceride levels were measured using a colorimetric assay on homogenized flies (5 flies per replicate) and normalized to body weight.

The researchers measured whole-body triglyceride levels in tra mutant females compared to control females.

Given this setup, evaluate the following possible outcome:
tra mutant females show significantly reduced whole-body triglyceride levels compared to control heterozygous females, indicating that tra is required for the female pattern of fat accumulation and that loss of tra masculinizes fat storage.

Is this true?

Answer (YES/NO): YES